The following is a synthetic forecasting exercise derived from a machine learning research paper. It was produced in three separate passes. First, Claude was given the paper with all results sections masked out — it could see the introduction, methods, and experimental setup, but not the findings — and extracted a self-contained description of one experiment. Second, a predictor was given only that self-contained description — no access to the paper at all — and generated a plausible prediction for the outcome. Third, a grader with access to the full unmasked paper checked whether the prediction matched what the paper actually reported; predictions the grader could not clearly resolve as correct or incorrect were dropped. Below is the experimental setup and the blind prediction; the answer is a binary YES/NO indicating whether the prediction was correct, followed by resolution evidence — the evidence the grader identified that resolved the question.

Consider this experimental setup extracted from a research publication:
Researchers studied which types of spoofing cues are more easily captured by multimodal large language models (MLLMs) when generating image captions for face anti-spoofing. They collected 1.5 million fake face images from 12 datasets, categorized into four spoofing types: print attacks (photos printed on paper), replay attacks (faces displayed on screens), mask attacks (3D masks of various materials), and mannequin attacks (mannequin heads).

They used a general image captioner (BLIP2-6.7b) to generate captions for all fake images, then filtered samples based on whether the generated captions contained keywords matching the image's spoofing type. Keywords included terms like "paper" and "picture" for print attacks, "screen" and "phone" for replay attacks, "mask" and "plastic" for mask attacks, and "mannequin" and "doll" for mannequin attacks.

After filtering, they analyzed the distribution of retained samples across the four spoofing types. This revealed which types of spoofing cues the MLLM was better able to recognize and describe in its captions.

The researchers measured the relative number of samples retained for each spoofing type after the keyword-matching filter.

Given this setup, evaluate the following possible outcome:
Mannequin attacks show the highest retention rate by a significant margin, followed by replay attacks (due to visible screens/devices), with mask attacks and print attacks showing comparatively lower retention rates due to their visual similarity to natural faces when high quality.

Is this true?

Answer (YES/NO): NO